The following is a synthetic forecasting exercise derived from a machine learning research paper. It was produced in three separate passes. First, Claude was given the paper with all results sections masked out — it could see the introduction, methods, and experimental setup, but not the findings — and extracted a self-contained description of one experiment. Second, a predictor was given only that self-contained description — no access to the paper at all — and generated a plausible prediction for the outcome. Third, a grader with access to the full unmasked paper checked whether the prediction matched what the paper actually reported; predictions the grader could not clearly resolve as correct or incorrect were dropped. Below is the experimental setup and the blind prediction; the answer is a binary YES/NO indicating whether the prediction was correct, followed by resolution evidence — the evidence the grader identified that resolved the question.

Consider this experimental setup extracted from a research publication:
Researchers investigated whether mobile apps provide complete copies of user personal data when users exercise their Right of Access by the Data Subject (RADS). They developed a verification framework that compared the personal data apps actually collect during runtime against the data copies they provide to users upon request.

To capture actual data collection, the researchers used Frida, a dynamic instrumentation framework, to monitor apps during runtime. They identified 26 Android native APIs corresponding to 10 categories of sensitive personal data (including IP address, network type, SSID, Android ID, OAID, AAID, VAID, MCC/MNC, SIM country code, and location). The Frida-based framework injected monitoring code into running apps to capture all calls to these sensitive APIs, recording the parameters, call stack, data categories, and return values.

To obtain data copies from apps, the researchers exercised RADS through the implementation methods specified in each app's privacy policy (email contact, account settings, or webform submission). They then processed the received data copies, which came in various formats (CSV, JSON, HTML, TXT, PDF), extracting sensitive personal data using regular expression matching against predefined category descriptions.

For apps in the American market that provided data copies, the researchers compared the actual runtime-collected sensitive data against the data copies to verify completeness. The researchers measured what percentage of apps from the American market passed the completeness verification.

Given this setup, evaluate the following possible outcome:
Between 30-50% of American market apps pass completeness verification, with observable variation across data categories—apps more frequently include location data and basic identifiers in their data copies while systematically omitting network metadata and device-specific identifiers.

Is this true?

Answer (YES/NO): NO